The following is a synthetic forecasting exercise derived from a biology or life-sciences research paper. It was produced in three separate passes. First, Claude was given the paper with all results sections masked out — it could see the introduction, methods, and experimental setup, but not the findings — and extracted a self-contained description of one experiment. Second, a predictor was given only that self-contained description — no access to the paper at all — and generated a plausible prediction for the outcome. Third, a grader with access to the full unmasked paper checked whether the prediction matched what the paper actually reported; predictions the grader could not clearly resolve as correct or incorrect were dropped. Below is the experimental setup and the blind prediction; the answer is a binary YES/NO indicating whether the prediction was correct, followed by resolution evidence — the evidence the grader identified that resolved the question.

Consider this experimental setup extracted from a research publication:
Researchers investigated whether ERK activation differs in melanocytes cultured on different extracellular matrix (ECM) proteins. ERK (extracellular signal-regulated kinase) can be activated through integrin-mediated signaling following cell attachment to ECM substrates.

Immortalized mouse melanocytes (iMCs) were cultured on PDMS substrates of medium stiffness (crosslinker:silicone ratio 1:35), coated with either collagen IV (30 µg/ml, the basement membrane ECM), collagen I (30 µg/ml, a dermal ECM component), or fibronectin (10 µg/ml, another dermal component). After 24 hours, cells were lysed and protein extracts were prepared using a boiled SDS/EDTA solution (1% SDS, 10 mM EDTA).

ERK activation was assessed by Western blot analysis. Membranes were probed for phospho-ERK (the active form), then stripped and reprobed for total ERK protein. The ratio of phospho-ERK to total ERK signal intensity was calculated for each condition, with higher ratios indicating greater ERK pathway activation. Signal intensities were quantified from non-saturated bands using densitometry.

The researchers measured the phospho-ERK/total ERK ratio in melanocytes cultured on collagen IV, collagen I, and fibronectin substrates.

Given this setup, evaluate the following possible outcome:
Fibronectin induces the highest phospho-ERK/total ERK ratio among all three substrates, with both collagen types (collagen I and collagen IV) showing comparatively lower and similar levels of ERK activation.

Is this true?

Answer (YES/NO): NO